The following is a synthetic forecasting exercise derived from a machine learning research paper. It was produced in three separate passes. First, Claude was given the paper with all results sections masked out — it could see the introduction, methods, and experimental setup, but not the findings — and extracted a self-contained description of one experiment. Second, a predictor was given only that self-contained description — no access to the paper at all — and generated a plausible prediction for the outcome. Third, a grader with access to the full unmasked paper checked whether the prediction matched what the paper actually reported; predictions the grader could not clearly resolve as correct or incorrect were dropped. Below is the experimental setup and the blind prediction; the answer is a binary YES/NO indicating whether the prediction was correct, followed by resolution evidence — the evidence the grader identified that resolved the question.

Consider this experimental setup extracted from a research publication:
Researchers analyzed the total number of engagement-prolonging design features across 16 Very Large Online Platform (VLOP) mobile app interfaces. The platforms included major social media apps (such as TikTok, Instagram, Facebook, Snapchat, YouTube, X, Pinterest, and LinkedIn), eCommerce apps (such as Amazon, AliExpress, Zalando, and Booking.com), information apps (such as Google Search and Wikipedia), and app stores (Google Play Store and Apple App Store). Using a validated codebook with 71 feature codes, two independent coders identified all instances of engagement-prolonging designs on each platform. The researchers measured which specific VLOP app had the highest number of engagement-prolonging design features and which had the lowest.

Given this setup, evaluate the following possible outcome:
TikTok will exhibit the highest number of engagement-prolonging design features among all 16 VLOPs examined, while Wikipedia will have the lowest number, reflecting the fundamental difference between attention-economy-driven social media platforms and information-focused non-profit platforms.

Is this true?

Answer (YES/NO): NO